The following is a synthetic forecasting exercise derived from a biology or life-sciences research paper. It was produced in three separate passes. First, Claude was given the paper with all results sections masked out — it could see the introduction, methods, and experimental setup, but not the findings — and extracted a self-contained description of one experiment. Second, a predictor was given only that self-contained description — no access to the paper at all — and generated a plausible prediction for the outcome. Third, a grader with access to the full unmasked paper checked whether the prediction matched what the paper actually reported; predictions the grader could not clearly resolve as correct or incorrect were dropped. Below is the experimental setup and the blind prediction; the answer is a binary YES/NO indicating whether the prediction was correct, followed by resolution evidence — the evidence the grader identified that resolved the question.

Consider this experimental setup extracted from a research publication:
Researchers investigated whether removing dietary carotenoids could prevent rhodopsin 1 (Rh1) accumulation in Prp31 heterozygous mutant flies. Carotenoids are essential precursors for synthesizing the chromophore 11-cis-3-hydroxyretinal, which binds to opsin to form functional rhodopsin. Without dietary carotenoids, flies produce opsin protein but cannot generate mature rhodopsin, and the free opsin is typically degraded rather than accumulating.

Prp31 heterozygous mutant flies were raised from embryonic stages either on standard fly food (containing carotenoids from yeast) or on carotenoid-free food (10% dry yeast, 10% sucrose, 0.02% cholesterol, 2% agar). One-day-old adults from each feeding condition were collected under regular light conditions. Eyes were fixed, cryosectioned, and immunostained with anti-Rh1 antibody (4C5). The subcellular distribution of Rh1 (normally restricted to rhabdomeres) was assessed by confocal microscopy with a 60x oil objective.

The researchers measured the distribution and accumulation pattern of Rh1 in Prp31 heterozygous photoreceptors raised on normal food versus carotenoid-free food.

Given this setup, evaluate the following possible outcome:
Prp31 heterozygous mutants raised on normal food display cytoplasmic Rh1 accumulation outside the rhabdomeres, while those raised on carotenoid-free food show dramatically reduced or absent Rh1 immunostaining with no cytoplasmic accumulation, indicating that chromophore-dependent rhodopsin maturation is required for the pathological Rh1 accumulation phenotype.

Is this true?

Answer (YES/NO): NO